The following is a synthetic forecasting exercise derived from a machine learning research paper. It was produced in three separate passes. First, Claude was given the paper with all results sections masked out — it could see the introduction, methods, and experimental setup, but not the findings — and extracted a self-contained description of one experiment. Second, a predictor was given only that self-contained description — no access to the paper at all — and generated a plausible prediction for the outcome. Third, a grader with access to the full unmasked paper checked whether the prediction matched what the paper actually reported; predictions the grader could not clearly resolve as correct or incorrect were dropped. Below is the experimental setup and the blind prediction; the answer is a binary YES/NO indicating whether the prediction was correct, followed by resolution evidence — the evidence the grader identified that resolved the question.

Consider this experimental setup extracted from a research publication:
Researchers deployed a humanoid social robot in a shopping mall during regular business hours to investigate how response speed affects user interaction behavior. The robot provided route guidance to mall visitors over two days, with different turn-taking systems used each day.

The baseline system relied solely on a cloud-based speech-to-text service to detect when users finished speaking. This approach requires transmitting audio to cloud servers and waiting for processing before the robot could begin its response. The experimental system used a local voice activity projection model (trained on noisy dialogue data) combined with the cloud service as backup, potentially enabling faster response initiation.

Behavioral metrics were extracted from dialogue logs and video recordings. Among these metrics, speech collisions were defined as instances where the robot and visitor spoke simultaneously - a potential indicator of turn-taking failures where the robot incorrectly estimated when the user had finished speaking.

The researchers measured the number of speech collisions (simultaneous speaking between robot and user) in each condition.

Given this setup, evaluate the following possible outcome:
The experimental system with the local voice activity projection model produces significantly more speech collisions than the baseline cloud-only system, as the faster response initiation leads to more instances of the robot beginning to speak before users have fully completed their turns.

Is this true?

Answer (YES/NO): NO